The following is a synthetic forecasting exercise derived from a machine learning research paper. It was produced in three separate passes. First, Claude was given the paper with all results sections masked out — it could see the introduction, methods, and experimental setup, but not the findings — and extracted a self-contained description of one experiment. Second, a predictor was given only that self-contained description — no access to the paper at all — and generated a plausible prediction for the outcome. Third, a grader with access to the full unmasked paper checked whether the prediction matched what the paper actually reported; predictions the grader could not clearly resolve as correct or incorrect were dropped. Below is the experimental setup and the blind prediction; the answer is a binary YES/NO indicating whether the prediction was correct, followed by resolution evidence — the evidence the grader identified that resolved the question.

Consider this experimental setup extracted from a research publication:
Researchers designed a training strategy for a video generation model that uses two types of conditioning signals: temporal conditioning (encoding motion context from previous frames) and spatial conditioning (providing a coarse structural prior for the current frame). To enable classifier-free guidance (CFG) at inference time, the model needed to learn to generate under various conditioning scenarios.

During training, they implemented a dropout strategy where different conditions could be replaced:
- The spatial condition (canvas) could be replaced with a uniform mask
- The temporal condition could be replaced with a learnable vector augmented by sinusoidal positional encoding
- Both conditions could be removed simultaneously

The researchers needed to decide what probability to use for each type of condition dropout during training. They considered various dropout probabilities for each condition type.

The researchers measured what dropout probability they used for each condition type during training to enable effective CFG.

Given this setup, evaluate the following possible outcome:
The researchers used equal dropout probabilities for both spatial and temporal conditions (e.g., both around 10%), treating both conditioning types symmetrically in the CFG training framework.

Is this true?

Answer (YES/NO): YES